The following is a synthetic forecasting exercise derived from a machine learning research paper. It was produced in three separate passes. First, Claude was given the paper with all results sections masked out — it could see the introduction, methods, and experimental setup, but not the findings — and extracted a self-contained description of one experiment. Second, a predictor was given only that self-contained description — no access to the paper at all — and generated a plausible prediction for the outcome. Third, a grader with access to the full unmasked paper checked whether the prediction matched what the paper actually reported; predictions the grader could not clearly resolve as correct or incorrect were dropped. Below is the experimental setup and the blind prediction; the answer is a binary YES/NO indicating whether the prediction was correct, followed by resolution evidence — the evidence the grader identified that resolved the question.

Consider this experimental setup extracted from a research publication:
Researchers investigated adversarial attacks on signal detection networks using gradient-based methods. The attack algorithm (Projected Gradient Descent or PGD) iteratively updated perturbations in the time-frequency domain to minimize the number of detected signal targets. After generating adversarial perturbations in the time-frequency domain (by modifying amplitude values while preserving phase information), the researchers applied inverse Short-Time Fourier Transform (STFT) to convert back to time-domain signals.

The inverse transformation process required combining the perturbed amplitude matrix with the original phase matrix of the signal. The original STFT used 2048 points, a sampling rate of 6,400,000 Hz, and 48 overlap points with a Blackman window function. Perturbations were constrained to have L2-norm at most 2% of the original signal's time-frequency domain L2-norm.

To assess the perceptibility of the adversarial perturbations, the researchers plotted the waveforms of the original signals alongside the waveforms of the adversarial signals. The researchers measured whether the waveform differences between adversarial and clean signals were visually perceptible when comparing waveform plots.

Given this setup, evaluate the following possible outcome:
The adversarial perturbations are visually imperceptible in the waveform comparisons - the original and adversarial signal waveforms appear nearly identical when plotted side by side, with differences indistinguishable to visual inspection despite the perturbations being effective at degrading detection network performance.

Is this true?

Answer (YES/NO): YES